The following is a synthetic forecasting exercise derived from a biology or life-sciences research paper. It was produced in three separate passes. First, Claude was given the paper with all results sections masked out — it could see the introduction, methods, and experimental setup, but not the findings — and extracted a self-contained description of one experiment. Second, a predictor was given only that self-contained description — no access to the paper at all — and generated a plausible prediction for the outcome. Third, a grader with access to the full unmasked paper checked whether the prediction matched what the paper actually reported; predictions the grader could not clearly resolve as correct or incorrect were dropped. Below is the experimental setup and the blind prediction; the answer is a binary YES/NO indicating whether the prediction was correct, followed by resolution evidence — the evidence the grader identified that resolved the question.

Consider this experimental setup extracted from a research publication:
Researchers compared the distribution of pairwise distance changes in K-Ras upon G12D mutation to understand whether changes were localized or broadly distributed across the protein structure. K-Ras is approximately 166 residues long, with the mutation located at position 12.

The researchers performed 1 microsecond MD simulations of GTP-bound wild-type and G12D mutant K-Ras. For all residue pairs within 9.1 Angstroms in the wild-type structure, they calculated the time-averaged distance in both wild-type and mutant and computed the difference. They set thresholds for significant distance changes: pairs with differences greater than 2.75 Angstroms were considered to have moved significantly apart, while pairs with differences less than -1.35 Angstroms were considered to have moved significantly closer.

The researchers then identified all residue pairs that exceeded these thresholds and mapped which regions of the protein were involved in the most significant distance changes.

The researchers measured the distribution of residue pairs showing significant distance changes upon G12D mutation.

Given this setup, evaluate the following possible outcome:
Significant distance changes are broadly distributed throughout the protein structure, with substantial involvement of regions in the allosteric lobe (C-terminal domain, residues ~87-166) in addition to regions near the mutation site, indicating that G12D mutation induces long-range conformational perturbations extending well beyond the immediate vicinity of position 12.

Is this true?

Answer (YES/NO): NO